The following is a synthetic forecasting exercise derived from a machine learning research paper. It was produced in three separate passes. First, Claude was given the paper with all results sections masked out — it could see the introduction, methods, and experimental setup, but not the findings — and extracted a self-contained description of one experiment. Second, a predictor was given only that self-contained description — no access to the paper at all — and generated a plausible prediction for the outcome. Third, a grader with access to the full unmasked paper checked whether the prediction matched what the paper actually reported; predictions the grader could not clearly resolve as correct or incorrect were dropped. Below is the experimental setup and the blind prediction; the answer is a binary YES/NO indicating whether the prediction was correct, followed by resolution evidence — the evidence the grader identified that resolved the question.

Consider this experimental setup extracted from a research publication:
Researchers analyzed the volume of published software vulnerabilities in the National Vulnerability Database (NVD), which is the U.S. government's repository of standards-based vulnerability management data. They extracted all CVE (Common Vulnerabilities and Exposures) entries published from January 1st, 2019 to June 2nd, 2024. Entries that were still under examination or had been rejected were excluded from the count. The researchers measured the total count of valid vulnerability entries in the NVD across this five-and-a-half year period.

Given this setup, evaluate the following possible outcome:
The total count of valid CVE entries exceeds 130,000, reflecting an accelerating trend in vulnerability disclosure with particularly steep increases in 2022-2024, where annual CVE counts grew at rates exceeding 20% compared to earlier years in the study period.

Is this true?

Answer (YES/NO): NO